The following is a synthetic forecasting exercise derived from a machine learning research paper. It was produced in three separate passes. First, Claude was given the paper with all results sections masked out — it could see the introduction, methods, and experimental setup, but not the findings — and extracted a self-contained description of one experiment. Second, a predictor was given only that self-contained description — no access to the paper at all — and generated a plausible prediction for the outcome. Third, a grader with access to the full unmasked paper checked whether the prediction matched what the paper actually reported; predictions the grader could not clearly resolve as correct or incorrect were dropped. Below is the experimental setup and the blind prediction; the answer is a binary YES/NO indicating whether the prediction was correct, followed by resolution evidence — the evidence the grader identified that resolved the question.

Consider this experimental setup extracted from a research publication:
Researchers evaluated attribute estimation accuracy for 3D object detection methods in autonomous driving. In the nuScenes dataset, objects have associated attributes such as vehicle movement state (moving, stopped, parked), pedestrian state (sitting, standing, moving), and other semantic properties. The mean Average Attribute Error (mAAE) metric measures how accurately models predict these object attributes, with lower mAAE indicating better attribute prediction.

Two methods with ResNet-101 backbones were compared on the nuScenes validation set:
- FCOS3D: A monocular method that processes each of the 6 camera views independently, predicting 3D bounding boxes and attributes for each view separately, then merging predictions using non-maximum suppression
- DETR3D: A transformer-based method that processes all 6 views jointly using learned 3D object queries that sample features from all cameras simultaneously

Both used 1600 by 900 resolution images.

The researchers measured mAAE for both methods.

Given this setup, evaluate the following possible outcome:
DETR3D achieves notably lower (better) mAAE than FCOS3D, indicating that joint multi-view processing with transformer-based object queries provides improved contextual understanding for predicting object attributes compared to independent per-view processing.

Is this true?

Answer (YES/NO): NO